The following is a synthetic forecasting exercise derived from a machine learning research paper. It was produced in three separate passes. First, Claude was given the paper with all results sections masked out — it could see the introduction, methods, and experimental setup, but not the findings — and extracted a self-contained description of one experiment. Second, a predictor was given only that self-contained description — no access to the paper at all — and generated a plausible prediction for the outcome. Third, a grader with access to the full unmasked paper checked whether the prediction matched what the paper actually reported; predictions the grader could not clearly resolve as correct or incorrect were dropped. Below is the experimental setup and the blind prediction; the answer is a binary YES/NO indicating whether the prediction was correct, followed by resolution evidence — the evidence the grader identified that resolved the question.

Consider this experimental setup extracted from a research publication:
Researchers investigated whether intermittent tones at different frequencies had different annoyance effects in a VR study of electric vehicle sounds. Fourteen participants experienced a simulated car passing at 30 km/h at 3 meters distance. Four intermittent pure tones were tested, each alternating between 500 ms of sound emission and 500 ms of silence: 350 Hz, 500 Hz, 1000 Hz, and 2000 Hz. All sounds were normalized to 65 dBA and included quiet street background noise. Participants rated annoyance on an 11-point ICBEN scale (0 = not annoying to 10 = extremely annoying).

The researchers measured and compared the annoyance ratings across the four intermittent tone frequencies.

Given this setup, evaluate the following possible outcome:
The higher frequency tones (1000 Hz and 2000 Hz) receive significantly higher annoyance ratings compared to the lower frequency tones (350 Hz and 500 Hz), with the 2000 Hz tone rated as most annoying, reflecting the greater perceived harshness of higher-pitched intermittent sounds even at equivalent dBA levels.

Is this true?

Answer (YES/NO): YES